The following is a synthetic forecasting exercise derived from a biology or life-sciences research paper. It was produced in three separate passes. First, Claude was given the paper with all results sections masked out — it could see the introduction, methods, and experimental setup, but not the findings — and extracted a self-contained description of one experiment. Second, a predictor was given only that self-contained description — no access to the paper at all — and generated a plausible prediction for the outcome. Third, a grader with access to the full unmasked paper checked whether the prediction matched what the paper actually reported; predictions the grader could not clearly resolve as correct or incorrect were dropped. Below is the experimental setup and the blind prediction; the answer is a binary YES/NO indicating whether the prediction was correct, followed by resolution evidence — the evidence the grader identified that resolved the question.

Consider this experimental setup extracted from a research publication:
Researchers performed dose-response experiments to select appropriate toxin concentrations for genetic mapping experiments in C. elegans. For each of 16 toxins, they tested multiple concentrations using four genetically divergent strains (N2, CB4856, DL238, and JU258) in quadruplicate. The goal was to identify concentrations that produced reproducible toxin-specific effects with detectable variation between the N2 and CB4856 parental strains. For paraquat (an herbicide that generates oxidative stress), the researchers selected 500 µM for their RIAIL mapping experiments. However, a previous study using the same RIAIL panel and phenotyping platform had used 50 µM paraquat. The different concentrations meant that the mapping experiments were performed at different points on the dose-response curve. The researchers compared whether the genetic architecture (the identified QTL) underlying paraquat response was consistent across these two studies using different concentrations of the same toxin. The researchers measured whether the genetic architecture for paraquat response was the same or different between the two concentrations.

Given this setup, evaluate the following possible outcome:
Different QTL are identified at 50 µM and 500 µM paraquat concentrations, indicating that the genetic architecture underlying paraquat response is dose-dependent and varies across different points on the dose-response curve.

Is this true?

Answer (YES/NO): YES